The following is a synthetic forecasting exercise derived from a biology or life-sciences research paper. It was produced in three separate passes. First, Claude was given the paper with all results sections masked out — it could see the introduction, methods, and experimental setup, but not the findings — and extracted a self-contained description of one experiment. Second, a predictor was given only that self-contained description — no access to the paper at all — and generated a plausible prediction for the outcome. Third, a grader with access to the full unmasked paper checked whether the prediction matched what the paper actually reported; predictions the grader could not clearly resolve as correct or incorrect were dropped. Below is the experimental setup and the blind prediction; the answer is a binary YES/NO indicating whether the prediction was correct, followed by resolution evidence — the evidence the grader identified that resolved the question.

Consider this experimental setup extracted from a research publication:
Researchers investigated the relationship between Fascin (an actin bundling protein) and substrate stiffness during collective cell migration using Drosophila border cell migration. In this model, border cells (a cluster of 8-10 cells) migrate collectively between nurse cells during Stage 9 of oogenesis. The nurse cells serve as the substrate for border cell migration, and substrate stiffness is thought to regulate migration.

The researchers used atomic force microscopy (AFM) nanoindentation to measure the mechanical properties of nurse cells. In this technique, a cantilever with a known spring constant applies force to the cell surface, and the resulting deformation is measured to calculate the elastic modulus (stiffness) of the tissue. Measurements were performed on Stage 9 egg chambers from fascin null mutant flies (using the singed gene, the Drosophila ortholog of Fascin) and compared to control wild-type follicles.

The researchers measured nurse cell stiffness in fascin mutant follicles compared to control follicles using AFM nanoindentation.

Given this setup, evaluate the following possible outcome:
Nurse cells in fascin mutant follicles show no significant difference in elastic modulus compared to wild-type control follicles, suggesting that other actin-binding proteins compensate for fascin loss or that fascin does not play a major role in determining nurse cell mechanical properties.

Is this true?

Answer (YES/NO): NO